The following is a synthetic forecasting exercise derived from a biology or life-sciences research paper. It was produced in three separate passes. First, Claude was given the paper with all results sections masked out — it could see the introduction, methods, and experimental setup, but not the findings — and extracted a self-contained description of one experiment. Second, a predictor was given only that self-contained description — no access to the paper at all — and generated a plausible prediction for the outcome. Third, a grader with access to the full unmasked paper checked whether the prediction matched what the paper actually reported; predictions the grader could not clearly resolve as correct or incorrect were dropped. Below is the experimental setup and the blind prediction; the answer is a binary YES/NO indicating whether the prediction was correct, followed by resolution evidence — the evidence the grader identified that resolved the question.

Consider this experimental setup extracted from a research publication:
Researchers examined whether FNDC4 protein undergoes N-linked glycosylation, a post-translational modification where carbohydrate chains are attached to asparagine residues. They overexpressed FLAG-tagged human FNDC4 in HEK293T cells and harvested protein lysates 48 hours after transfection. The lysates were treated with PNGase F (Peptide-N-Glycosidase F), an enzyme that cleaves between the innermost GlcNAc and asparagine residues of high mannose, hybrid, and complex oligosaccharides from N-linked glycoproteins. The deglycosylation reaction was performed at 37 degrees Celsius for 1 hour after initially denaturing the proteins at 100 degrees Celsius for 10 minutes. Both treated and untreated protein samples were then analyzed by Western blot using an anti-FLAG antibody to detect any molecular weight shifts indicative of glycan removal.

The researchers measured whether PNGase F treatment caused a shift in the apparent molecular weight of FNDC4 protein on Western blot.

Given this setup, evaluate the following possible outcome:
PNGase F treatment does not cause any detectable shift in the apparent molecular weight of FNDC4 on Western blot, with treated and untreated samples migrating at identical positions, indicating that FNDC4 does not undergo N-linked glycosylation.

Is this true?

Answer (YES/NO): NO